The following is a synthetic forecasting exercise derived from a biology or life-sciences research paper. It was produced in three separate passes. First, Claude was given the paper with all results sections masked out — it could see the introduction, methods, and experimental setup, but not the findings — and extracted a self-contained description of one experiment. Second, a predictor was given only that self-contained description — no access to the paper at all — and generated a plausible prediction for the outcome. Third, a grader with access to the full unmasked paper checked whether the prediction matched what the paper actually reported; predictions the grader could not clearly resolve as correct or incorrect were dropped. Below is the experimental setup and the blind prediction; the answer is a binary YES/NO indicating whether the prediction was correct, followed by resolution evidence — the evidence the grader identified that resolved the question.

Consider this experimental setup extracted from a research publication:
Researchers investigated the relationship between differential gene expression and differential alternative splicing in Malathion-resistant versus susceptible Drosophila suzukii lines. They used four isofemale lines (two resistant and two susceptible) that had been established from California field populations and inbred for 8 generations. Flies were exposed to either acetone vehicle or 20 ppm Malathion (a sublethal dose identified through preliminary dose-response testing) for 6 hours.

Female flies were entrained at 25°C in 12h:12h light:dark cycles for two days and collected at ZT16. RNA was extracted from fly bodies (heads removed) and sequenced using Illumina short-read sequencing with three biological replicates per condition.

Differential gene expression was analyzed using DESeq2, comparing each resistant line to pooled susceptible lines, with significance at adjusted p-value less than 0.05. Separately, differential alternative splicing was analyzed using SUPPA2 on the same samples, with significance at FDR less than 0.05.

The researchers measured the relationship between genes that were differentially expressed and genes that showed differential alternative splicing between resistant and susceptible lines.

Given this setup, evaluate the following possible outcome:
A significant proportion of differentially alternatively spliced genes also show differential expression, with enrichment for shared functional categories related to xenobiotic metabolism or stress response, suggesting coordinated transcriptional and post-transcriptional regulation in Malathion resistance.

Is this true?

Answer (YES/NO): NO